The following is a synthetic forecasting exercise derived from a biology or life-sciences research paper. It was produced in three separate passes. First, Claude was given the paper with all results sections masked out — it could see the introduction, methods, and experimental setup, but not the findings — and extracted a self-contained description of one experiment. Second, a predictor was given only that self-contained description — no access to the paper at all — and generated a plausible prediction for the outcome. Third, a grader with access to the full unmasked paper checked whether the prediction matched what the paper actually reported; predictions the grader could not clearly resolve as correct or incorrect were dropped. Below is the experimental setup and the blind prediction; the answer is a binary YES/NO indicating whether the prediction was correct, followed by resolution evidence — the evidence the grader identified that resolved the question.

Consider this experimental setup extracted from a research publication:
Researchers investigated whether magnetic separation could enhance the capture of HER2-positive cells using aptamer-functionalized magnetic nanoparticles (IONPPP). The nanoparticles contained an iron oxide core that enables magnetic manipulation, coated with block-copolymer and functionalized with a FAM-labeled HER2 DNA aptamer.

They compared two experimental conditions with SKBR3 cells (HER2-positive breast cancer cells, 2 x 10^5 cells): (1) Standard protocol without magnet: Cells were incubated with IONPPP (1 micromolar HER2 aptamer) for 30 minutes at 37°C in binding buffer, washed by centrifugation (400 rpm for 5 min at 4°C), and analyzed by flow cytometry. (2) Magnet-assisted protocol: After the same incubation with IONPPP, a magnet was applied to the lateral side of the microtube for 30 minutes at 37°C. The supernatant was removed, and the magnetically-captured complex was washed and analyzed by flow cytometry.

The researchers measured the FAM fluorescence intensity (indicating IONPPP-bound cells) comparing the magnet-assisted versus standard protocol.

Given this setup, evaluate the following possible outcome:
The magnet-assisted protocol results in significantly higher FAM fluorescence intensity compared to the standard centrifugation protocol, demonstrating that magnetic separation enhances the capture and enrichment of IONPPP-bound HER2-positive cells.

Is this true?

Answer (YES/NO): NO